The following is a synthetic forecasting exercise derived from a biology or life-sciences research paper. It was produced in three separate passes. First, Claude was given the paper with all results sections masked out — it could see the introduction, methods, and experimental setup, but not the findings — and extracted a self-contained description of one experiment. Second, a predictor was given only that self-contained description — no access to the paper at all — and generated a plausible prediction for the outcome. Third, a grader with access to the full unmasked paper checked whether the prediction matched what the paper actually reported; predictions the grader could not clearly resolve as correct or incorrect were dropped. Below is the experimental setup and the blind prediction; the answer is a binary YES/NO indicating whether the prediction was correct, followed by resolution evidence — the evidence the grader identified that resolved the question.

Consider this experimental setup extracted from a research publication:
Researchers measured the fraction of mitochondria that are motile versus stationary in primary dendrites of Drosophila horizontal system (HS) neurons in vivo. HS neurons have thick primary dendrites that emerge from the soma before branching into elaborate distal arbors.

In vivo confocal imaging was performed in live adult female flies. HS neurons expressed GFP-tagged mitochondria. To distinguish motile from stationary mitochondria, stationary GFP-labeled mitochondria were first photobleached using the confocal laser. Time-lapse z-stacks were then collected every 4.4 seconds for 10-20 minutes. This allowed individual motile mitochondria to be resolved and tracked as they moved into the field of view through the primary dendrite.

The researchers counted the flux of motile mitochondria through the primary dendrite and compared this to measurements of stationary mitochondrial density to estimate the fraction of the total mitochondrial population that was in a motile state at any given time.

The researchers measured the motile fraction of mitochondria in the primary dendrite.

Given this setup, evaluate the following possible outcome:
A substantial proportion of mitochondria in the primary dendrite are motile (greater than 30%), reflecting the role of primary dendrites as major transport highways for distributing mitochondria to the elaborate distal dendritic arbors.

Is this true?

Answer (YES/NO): NO